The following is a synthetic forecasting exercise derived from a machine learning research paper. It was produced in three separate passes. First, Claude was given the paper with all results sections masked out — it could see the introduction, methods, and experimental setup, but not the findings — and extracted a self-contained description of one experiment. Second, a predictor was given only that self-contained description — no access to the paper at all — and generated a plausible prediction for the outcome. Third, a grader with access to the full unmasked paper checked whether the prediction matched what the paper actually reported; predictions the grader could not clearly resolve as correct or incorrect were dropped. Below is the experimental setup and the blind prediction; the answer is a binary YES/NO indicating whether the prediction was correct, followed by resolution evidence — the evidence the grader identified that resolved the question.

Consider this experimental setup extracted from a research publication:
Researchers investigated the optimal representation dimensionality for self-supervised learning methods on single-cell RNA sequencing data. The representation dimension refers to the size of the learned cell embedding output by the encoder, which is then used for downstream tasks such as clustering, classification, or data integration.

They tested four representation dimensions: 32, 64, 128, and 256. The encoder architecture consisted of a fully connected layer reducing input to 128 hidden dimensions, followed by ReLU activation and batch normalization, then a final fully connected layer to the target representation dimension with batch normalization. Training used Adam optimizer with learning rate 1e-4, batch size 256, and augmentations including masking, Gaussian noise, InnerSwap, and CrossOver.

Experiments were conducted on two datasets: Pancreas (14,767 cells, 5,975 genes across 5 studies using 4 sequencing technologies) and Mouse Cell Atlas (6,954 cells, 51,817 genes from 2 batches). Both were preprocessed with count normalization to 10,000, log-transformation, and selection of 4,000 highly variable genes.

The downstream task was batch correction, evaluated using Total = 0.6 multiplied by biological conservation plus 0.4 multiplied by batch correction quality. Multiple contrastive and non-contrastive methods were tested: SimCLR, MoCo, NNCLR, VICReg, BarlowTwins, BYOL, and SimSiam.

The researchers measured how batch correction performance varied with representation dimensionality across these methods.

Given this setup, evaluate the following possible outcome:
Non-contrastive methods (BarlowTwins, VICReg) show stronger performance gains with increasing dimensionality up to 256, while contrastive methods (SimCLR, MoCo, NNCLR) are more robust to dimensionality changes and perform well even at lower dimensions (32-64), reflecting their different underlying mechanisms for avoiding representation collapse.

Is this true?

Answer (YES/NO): NO